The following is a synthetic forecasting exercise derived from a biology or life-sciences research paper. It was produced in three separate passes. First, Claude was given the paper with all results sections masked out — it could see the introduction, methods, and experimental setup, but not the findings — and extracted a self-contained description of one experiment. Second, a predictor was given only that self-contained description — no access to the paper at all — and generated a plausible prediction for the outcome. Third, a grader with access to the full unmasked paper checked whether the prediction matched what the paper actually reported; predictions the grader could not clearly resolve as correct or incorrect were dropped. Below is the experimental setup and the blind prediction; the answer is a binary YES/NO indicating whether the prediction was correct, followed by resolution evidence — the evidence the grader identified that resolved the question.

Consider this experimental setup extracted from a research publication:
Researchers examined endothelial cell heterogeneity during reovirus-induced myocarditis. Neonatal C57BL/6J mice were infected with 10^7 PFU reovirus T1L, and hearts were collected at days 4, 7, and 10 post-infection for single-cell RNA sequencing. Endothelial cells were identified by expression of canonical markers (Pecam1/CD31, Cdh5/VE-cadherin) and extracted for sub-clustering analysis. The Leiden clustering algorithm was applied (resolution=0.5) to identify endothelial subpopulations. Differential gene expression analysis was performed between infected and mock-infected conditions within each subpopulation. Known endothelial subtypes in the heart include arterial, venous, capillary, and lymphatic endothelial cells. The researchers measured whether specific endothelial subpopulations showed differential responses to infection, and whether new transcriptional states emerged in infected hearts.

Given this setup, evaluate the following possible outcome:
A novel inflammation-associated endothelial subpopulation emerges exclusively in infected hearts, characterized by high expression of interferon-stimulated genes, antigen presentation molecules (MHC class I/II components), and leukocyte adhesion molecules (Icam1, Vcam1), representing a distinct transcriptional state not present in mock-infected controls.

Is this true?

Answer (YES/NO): YES